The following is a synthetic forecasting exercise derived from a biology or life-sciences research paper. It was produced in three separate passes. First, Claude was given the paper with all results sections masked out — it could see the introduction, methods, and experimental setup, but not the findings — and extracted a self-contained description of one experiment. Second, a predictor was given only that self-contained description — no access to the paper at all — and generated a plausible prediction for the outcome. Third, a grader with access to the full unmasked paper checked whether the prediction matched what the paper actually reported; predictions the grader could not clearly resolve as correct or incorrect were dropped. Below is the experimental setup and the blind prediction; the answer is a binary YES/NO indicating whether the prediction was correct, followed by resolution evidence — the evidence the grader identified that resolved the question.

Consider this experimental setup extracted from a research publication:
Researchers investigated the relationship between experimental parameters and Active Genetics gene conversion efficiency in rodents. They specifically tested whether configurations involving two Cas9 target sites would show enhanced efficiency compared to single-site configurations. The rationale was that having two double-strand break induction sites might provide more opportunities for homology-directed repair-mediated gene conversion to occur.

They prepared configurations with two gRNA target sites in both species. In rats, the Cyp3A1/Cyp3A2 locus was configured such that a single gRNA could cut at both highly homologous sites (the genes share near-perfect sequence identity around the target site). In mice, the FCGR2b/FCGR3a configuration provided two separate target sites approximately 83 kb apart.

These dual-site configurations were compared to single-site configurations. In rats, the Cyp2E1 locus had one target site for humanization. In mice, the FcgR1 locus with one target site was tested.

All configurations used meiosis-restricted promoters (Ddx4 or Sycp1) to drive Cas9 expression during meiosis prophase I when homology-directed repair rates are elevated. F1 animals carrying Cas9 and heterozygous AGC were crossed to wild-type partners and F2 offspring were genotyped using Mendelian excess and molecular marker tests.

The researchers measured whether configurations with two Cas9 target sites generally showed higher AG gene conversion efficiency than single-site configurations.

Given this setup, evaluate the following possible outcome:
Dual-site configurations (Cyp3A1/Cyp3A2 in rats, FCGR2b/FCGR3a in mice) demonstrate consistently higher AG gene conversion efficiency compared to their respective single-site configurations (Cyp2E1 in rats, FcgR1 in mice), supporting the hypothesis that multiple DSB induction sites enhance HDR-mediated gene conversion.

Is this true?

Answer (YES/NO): YES